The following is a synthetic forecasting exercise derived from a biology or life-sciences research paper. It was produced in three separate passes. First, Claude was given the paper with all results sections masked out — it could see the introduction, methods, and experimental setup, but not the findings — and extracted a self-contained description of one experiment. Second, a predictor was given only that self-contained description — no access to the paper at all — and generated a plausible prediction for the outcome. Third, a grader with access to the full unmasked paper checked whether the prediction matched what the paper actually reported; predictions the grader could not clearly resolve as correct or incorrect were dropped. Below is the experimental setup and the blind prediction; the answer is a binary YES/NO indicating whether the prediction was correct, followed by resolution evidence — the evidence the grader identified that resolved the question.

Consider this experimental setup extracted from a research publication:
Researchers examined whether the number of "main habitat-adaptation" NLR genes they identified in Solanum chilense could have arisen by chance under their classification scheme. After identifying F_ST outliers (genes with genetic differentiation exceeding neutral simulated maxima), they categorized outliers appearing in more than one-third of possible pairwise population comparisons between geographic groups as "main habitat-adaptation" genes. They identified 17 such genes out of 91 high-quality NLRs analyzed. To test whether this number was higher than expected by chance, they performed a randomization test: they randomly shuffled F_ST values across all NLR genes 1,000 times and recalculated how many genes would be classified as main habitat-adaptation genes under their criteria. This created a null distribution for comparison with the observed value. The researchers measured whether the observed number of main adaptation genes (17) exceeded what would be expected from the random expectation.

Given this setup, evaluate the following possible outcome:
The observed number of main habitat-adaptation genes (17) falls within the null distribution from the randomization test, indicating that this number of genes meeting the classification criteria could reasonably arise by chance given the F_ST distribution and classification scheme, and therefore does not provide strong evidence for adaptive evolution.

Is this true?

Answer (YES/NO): NO